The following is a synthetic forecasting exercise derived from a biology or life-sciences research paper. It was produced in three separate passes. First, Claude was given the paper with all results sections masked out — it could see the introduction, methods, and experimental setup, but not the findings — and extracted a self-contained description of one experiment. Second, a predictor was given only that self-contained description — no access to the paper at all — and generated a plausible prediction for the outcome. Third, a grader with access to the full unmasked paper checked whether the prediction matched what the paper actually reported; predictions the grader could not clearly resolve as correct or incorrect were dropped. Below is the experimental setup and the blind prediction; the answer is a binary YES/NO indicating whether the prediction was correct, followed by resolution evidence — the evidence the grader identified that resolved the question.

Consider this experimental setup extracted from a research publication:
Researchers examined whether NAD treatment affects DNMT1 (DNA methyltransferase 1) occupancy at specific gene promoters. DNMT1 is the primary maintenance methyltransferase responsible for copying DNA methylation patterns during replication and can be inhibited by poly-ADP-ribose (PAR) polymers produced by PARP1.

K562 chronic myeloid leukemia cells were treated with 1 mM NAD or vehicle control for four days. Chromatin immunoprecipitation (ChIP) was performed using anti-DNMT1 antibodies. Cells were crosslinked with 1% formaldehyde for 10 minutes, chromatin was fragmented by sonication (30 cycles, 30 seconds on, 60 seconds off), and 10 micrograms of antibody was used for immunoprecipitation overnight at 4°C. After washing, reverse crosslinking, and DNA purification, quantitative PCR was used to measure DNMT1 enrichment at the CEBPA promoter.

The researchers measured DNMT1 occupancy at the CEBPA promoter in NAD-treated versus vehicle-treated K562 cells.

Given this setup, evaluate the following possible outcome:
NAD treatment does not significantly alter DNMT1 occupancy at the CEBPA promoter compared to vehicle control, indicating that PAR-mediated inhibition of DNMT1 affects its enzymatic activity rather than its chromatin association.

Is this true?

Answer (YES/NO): YES